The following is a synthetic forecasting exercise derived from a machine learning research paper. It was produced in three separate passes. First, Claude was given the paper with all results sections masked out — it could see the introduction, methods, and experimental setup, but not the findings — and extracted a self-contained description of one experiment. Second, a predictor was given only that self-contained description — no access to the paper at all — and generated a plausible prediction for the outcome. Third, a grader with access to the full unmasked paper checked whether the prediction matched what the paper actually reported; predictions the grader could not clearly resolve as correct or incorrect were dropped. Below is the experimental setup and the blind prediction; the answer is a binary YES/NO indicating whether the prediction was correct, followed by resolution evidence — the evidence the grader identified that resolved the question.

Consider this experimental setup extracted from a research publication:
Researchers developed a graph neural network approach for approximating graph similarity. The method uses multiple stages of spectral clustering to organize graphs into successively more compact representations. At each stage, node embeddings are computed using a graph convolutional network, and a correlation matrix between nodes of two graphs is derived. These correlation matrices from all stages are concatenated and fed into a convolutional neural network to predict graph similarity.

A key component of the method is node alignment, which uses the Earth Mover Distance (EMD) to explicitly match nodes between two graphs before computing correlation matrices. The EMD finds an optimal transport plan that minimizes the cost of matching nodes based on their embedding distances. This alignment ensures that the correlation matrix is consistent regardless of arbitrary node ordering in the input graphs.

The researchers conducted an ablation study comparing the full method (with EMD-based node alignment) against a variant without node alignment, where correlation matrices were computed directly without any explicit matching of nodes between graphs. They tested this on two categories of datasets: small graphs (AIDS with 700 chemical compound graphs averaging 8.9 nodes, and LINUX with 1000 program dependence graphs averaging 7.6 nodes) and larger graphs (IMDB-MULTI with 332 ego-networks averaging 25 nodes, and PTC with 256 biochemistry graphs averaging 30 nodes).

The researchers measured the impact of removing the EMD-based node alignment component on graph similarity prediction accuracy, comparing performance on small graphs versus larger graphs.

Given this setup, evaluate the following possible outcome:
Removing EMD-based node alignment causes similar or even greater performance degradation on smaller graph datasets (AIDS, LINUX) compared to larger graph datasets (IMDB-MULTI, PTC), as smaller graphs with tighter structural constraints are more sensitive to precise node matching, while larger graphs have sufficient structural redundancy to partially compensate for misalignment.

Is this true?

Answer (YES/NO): YES